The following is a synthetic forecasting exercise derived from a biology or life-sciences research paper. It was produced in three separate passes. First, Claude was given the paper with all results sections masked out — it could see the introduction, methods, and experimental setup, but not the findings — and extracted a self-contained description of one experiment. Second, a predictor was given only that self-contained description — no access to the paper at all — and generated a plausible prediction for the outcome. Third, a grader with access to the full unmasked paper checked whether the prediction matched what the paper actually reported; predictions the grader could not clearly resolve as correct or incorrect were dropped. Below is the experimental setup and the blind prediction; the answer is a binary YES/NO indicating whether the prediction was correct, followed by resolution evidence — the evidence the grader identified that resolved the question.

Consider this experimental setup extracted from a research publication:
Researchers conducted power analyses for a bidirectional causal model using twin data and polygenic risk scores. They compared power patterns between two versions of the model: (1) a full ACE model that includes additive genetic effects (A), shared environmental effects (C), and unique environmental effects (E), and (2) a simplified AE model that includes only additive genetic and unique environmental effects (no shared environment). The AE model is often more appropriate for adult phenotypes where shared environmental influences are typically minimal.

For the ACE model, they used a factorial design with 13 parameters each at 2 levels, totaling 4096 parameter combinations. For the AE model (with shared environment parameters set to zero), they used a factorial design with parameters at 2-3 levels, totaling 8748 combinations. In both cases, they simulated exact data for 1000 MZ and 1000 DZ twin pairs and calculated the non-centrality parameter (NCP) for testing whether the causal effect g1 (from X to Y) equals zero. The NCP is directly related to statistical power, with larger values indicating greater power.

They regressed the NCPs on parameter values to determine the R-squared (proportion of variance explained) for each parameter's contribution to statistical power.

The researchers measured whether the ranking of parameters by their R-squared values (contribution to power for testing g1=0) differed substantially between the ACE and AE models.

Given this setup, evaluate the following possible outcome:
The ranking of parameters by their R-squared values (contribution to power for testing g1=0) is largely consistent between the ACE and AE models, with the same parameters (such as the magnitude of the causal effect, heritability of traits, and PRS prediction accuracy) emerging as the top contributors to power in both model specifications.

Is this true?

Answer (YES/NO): NO